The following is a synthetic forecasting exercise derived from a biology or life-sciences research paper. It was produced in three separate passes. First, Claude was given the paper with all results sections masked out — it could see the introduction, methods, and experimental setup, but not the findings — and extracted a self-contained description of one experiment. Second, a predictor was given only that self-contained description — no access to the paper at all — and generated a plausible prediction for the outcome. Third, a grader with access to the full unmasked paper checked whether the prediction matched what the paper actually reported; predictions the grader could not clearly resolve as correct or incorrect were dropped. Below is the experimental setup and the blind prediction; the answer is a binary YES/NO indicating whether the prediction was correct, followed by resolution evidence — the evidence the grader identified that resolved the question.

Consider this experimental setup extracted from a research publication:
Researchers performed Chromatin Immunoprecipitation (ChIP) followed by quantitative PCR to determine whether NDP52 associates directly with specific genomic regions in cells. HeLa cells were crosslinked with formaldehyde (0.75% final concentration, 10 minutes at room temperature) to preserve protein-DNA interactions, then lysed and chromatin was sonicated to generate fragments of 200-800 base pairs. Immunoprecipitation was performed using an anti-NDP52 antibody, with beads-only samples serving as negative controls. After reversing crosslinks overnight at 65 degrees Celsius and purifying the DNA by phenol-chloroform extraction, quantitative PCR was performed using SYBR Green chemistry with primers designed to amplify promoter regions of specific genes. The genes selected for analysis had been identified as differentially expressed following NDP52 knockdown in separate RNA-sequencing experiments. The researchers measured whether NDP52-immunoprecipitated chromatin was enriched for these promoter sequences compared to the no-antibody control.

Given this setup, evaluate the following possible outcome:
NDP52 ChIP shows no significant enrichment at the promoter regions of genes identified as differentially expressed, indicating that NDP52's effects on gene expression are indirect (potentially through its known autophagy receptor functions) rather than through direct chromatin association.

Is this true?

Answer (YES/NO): NO